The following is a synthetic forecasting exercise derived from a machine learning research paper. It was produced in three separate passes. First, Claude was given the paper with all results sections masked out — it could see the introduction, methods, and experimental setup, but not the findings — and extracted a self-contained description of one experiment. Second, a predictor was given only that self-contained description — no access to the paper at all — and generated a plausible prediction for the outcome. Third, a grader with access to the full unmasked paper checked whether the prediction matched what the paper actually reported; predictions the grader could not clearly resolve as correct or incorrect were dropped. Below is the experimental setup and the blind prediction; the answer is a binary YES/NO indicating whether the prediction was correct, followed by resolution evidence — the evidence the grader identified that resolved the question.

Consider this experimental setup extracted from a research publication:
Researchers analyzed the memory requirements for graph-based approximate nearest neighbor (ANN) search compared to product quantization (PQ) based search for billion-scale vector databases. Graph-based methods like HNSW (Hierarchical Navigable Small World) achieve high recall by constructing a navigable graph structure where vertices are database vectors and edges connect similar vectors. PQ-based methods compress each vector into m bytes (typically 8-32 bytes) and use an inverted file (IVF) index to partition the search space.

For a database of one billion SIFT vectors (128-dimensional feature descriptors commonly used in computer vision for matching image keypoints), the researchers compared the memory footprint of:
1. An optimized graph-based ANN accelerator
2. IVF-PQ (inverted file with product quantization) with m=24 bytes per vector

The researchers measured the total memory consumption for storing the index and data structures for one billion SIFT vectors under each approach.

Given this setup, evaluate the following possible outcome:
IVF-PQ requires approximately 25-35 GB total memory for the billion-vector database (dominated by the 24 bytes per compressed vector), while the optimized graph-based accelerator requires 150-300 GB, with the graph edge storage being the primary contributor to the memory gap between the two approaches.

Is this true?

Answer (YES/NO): NO